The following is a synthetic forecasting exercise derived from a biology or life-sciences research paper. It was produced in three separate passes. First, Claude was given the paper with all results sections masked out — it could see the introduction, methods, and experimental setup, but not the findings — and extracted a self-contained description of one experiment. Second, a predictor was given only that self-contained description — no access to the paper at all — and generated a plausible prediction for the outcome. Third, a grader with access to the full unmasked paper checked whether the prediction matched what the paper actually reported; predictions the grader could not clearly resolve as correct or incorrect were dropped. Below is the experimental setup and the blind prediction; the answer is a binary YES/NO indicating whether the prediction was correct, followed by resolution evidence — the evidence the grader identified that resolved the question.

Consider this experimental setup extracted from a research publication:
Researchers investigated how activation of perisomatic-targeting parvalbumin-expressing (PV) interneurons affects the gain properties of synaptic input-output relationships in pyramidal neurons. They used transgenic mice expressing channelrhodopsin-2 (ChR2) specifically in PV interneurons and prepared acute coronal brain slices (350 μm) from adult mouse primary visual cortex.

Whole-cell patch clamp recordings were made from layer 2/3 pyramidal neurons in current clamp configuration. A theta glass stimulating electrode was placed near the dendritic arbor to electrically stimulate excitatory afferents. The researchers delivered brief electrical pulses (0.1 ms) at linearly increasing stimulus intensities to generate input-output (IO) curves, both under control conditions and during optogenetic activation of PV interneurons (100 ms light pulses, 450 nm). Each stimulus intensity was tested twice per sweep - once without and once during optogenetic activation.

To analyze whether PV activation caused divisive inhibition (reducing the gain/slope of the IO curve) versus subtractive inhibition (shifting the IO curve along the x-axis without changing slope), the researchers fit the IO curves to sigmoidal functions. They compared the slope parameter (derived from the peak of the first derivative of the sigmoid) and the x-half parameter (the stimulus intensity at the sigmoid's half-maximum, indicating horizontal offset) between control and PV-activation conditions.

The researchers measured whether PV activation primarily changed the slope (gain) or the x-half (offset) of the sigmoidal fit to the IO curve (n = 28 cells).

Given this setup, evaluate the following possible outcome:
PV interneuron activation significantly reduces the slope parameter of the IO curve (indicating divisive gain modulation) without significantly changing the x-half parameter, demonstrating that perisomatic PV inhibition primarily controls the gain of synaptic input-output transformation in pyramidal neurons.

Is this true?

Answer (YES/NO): NO